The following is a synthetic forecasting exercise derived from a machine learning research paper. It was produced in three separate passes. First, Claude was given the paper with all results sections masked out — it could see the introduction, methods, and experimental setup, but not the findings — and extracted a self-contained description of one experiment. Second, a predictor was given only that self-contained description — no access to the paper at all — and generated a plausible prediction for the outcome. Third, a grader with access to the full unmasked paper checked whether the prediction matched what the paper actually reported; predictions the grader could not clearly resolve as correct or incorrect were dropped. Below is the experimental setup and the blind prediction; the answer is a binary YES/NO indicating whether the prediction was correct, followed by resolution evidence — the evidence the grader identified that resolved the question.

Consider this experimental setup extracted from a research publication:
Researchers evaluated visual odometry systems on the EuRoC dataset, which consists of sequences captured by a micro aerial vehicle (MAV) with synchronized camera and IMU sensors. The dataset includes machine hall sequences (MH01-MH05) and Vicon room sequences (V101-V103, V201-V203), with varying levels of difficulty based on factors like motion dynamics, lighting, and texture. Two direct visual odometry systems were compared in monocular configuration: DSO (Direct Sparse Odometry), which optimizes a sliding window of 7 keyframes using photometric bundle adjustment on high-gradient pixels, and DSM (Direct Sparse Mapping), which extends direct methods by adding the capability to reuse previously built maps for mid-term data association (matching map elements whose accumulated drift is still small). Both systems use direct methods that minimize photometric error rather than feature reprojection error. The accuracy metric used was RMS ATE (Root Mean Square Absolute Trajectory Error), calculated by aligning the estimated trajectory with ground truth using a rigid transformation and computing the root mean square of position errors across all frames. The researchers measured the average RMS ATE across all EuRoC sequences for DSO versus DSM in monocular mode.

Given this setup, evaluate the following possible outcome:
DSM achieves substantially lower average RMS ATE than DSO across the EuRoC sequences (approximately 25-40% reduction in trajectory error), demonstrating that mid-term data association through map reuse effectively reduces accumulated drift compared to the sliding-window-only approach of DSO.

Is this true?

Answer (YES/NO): NO